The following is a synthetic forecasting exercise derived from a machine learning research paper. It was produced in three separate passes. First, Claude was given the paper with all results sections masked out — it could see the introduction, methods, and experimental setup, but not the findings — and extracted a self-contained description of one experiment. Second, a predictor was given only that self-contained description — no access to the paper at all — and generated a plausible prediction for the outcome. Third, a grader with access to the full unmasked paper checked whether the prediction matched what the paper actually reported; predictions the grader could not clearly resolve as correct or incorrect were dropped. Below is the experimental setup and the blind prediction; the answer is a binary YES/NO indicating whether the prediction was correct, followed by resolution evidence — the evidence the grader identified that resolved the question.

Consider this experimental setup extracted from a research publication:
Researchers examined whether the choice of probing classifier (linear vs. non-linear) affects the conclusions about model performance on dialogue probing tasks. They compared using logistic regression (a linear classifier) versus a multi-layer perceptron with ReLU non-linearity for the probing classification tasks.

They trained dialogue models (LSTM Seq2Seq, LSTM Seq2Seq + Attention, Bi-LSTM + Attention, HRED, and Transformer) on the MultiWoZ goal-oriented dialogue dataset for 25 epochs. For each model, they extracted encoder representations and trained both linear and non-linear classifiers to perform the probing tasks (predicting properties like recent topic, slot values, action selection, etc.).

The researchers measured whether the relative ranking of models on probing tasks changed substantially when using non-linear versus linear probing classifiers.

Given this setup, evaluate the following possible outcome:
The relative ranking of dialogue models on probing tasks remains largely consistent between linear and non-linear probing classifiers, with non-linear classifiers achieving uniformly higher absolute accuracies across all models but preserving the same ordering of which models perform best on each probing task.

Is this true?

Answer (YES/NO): NO